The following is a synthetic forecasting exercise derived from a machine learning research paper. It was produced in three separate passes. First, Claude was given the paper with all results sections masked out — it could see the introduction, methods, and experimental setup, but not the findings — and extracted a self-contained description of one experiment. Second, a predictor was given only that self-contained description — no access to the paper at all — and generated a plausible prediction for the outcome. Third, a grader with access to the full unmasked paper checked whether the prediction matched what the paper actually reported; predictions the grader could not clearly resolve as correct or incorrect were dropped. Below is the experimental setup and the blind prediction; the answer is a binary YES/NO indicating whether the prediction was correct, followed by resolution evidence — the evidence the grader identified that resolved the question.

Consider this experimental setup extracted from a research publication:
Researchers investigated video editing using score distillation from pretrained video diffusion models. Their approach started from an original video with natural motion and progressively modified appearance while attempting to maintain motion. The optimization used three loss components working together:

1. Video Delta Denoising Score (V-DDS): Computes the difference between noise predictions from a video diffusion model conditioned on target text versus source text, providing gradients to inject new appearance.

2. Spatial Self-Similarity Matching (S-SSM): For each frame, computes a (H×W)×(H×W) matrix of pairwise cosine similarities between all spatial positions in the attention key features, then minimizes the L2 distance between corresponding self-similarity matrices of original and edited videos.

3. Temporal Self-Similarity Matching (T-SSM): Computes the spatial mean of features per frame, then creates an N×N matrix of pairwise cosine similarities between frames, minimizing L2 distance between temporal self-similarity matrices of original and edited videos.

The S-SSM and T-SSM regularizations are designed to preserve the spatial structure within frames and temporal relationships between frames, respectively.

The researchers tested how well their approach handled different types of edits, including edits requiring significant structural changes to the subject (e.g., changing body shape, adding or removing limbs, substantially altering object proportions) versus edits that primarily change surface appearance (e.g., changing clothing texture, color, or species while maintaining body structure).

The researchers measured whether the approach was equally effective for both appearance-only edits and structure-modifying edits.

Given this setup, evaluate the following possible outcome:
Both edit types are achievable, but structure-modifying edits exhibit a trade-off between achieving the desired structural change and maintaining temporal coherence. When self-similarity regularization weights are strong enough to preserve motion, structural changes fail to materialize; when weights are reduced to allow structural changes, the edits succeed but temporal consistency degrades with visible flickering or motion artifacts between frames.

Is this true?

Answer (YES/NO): NO